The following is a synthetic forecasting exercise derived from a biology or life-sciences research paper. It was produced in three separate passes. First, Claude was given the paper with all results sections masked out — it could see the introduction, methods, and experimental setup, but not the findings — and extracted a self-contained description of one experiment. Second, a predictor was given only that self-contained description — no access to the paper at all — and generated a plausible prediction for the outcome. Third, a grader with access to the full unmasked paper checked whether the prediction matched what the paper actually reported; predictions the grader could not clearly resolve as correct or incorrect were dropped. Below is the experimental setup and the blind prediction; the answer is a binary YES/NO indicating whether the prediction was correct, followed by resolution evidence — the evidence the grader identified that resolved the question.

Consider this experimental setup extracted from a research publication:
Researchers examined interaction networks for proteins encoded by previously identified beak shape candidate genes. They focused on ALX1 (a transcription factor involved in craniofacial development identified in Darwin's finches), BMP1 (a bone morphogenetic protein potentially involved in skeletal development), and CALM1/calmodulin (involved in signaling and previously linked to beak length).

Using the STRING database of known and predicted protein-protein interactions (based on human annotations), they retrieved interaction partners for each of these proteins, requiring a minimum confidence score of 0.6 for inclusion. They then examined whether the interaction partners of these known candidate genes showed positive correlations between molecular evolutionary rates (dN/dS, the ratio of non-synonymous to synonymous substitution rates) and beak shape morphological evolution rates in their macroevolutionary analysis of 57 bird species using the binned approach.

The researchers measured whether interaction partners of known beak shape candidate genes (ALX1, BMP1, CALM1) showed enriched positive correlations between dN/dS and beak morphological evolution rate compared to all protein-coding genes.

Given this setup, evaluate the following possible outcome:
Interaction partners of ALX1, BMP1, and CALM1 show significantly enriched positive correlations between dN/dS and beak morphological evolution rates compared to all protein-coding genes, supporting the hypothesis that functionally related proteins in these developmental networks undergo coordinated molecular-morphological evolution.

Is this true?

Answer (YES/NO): NO